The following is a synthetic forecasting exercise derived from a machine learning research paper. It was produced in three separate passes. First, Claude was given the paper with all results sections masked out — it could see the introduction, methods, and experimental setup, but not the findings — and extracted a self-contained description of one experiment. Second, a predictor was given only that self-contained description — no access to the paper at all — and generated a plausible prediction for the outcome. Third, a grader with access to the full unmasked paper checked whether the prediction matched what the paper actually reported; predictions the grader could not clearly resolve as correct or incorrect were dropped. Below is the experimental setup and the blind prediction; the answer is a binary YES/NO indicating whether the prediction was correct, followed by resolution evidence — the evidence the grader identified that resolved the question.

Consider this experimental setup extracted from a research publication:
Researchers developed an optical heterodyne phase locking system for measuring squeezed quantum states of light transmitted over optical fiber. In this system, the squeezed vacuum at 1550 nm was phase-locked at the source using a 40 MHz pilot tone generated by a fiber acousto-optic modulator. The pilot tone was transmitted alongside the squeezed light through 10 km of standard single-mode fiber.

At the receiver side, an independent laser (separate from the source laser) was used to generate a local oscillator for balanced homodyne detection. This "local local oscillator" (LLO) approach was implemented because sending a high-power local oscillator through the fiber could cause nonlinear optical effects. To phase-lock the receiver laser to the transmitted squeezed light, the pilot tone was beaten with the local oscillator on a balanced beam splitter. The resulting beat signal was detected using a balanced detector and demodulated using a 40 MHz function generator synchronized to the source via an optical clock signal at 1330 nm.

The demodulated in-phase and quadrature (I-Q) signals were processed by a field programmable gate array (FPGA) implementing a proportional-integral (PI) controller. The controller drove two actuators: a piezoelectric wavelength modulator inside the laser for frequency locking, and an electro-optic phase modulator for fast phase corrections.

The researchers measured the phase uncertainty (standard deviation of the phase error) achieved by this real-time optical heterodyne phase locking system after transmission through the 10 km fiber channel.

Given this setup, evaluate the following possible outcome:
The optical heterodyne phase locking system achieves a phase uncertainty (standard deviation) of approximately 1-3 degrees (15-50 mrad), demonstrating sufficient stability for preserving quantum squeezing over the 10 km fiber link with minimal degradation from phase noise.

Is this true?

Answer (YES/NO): YES